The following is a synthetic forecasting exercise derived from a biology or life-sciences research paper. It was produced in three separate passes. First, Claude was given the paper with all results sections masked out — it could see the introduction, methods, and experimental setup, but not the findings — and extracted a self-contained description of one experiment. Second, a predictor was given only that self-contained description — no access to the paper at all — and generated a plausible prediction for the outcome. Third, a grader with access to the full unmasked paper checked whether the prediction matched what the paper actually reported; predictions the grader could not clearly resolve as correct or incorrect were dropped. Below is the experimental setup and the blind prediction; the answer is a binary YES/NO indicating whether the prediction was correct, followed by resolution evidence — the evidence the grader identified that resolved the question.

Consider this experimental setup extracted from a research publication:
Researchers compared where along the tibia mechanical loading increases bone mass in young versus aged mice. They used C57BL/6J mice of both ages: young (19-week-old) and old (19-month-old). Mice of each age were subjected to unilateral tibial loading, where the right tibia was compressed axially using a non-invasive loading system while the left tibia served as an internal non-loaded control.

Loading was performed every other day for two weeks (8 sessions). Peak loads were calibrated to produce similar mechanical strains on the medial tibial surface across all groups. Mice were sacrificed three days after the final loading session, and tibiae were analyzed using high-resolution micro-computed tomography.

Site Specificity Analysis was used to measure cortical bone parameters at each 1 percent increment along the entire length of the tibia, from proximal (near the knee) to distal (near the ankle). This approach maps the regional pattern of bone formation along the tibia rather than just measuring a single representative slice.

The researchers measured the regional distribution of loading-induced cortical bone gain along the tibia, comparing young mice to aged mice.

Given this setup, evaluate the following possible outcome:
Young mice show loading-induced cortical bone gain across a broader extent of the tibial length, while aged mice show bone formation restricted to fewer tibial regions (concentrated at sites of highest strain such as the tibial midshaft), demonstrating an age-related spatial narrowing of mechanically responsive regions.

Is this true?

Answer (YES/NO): NO